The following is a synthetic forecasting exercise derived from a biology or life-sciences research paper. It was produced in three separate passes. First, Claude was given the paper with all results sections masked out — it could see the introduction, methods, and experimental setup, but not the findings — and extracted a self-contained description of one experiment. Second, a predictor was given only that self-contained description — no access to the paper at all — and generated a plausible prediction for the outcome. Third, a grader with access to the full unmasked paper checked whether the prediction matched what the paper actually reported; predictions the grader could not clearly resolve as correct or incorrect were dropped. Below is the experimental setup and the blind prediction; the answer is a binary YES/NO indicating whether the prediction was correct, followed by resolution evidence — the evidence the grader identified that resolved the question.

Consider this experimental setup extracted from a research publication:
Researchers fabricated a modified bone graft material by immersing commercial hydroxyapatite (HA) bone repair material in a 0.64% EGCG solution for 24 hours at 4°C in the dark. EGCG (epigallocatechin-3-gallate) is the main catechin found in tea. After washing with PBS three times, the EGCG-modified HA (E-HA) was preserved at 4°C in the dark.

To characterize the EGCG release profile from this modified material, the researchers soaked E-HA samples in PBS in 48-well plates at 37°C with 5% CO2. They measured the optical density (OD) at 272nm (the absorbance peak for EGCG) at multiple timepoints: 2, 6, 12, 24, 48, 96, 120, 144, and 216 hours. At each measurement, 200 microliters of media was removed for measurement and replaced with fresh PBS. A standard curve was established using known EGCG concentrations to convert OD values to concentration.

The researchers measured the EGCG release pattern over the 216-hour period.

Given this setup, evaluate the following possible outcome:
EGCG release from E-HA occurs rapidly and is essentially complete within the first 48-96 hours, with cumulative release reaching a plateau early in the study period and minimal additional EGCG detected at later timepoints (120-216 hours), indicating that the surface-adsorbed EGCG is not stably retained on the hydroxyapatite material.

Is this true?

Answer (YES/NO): NO